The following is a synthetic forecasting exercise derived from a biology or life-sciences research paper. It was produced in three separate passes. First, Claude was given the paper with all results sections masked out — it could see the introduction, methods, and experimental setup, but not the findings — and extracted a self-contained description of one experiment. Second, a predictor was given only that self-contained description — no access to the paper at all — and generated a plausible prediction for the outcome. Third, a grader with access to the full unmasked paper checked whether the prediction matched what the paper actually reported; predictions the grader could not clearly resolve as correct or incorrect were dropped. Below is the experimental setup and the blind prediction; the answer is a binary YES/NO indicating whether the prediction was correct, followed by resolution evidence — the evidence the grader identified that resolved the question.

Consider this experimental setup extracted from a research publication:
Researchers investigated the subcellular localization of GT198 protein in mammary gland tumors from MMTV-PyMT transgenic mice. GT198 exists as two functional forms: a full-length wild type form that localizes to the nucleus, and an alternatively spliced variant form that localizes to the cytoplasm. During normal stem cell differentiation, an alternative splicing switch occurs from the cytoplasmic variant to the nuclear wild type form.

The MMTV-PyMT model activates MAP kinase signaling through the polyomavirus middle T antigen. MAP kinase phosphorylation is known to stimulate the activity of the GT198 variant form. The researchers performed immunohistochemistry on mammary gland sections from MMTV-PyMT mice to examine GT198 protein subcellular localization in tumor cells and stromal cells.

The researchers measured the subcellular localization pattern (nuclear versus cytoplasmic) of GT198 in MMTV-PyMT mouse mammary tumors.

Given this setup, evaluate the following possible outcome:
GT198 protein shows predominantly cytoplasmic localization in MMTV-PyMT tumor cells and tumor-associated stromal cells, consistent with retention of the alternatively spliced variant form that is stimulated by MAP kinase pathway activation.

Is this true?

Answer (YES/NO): NO